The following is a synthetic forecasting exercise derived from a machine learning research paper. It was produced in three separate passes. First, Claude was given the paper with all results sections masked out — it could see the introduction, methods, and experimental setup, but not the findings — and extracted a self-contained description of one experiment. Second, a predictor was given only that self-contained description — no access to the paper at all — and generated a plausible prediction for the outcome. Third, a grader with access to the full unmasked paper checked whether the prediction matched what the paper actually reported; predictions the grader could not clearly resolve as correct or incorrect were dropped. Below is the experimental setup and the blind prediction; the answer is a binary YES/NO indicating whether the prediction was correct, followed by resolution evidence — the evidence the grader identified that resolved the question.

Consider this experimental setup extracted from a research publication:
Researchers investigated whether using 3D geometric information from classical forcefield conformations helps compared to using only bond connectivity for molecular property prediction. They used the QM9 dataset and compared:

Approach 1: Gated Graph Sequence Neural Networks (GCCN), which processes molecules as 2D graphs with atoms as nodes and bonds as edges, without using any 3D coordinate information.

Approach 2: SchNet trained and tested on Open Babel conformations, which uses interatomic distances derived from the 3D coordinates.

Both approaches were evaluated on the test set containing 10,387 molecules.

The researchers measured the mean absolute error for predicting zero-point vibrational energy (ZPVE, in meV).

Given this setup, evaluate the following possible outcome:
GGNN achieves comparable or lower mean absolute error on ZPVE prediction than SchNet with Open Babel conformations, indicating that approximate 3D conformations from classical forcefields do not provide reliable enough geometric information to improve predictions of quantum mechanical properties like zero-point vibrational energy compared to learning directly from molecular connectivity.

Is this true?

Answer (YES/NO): NO